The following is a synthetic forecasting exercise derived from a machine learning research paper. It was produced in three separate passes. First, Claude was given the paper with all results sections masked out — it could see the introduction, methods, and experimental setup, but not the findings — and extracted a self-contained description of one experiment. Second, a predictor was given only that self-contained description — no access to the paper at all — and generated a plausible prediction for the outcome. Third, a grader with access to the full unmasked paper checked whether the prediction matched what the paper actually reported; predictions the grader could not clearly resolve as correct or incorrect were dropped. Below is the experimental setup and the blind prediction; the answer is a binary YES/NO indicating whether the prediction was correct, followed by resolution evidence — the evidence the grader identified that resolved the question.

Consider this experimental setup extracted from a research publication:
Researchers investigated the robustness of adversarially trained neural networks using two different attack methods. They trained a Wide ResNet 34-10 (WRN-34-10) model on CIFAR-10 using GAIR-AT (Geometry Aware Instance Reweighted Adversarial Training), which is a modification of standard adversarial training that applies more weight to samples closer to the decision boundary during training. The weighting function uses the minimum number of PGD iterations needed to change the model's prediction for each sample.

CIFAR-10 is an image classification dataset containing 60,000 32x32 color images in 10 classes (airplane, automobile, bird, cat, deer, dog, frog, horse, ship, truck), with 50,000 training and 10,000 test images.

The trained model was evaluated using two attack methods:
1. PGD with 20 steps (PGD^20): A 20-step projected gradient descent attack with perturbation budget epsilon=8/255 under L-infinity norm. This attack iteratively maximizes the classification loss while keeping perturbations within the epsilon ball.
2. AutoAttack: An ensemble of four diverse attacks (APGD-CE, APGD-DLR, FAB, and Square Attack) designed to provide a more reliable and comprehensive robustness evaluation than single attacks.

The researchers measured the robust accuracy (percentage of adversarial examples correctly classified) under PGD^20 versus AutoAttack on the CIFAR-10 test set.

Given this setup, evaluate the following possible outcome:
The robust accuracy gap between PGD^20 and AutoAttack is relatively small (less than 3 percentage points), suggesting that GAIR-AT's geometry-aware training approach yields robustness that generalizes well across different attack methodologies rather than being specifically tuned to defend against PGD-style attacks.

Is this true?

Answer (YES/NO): NO